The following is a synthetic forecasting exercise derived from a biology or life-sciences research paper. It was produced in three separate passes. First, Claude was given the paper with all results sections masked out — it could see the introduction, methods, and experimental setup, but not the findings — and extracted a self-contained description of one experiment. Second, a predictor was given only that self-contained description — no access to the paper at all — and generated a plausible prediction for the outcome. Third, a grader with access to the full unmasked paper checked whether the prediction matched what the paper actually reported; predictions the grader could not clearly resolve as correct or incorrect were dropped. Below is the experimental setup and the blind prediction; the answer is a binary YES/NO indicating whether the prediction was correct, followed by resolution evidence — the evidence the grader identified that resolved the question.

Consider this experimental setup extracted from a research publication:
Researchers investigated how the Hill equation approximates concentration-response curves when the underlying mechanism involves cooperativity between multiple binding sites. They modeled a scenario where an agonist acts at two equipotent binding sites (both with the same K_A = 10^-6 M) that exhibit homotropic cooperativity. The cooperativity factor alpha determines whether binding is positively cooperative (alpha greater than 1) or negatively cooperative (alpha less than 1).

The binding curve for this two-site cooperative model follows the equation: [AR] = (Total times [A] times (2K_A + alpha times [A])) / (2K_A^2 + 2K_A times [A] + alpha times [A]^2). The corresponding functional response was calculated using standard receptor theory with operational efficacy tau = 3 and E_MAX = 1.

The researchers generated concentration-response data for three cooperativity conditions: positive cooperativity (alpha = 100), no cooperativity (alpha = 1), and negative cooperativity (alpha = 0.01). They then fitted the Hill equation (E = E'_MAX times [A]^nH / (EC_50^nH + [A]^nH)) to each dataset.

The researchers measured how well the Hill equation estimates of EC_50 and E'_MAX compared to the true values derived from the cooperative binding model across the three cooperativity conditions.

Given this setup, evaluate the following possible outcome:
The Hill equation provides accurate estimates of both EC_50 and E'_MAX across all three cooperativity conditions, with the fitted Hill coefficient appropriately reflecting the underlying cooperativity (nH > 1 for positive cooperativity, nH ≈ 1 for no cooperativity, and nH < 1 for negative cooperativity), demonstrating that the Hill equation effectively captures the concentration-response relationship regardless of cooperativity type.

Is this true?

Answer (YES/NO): YES